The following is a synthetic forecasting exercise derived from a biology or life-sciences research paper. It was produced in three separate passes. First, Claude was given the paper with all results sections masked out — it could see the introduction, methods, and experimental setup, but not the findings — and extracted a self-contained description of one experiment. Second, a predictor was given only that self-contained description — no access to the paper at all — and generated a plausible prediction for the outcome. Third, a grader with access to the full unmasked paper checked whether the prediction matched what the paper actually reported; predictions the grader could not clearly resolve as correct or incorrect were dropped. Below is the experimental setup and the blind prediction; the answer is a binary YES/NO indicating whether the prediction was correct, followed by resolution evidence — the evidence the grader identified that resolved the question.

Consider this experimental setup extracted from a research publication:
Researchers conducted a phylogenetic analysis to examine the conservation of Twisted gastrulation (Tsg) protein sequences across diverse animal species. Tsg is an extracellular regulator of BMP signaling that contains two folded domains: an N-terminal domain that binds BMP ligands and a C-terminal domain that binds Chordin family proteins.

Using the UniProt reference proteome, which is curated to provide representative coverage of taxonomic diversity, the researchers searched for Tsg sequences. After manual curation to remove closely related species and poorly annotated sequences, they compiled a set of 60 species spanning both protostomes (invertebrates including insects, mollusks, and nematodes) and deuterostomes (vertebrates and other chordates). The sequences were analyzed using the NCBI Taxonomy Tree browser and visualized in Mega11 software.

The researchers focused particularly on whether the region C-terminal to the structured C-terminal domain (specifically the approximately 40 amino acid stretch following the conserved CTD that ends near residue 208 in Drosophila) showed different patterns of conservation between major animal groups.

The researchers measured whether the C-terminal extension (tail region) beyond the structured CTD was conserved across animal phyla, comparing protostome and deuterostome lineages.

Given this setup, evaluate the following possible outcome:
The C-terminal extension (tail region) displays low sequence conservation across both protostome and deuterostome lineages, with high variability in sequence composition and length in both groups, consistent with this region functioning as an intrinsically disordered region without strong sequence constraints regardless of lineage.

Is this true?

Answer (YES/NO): NO